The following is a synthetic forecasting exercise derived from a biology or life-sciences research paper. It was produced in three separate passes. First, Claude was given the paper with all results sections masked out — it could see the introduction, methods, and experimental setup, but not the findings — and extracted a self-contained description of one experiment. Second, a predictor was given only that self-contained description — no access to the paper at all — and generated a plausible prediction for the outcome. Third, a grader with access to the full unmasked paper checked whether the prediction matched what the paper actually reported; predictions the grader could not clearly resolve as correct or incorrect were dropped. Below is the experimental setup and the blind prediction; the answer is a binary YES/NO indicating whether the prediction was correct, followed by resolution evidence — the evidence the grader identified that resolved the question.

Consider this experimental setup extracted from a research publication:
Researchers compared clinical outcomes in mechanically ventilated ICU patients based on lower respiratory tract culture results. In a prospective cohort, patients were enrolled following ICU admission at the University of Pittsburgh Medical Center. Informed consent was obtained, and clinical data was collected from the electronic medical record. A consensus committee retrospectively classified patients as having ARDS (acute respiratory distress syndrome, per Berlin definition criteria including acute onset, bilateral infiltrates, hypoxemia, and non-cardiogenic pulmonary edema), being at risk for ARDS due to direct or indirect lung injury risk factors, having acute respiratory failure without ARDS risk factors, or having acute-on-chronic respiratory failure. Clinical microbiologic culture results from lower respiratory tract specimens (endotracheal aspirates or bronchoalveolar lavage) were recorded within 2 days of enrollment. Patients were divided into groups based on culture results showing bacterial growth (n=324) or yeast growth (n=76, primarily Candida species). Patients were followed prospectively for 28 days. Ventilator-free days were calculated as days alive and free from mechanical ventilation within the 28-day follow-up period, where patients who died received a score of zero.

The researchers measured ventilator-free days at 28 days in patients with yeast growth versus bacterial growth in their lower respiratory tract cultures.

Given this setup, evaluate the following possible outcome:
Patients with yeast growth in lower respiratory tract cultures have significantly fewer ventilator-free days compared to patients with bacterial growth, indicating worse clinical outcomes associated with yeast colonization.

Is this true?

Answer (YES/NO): YES